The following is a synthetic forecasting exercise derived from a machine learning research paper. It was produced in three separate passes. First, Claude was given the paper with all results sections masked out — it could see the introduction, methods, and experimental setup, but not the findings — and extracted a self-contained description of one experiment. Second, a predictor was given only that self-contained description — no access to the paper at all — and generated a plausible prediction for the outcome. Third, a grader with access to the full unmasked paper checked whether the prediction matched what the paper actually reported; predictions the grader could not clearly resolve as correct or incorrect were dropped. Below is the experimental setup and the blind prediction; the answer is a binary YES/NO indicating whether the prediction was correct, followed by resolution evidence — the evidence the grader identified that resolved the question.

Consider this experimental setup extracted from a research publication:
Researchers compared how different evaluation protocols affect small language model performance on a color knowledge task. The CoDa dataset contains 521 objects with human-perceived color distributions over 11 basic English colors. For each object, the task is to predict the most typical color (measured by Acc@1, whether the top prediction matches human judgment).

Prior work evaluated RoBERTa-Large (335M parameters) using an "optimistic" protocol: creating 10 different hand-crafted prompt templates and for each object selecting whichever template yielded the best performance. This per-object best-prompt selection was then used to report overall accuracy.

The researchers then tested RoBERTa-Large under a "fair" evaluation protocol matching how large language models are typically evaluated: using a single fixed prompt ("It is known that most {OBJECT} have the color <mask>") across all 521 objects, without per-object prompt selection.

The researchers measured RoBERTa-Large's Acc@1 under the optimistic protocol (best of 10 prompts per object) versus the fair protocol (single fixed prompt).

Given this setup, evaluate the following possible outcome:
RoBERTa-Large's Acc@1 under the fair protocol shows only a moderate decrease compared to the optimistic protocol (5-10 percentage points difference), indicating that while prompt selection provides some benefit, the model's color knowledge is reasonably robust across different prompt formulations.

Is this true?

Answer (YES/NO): NO